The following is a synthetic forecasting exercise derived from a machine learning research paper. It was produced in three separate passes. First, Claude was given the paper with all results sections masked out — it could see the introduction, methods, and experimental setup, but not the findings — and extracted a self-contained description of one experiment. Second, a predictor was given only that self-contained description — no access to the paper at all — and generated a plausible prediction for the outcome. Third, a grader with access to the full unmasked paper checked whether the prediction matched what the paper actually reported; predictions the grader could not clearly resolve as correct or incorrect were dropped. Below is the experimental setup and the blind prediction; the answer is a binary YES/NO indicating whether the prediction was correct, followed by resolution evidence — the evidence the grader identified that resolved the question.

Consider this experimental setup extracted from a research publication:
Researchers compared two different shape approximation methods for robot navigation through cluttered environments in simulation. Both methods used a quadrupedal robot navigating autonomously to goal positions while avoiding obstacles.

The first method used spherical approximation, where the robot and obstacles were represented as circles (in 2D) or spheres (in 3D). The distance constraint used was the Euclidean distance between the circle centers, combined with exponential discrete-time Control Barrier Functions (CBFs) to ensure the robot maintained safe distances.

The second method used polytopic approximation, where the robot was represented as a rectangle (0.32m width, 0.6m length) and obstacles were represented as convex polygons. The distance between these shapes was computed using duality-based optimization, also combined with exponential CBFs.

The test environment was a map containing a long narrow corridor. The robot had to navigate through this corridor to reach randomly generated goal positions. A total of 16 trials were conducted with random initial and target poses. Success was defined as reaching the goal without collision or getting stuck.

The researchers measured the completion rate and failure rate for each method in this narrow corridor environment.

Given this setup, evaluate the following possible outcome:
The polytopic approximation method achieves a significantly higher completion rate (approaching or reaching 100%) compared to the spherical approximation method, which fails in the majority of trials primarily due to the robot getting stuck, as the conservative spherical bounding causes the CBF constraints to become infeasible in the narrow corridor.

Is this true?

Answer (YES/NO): YES